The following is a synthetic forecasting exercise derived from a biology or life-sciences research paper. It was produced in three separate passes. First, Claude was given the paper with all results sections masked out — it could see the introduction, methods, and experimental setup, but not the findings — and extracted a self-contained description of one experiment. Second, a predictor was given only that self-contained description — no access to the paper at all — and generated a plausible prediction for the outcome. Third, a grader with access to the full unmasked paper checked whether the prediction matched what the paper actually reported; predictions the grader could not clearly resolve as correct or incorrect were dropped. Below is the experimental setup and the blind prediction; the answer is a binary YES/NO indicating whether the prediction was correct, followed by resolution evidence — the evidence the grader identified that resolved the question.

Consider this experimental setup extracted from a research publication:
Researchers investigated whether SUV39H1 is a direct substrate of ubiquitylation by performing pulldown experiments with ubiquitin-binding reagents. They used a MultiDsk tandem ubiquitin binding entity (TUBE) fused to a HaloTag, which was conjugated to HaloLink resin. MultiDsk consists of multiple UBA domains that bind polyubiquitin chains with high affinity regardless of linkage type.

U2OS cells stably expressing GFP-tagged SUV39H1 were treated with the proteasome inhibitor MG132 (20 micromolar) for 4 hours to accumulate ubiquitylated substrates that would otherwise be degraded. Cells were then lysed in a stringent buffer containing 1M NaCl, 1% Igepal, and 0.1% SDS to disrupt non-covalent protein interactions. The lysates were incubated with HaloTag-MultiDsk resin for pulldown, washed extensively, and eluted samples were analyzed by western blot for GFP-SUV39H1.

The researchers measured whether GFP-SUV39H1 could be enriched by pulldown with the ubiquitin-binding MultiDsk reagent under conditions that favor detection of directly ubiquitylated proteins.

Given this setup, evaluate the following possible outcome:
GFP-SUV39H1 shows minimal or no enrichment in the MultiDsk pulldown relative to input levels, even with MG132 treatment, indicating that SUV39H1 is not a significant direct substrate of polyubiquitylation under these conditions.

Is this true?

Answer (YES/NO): NO